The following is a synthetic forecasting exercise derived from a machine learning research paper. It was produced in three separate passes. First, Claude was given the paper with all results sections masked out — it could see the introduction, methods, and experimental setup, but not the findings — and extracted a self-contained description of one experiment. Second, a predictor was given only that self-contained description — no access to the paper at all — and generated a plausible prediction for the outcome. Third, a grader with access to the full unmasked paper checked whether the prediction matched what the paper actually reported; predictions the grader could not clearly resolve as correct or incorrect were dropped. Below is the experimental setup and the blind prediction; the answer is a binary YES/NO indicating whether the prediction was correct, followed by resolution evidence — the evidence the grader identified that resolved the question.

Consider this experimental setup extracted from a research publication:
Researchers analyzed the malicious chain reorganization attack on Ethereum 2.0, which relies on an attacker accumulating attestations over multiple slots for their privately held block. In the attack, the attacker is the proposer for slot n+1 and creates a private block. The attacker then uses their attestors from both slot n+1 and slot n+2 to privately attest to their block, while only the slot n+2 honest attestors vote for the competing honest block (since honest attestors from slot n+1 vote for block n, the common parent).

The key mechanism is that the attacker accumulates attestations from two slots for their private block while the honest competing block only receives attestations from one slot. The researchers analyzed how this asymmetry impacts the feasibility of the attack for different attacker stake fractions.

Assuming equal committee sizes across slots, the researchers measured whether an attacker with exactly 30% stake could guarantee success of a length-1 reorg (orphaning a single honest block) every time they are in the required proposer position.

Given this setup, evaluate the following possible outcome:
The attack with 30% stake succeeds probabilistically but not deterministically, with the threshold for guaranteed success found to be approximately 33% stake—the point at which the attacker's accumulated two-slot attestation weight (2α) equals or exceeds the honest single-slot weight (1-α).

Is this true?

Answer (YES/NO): NO